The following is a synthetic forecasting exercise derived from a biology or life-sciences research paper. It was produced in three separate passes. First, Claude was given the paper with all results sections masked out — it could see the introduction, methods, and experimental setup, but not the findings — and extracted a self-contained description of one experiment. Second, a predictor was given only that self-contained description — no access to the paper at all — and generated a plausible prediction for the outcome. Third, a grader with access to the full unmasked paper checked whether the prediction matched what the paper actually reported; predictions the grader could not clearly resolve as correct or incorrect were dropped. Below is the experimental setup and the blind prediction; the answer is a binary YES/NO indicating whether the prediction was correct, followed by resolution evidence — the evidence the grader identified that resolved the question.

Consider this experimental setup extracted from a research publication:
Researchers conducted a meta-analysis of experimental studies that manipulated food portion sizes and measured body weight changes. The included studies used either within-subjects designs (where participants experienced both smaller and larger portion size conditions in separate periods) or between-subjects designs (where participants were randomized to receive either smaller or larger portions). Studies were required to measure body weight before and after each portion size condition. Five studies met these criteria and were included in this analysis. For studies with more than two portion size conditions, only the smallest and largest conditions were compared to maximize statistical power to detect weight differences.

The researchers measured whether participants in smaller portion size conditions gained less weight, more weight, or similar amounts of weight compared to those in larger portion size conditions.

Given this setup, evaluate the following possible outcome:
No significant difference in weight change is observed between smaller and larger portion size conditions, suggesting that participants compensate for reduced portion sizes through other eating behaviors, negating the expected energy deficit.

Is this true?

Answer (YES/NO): NO